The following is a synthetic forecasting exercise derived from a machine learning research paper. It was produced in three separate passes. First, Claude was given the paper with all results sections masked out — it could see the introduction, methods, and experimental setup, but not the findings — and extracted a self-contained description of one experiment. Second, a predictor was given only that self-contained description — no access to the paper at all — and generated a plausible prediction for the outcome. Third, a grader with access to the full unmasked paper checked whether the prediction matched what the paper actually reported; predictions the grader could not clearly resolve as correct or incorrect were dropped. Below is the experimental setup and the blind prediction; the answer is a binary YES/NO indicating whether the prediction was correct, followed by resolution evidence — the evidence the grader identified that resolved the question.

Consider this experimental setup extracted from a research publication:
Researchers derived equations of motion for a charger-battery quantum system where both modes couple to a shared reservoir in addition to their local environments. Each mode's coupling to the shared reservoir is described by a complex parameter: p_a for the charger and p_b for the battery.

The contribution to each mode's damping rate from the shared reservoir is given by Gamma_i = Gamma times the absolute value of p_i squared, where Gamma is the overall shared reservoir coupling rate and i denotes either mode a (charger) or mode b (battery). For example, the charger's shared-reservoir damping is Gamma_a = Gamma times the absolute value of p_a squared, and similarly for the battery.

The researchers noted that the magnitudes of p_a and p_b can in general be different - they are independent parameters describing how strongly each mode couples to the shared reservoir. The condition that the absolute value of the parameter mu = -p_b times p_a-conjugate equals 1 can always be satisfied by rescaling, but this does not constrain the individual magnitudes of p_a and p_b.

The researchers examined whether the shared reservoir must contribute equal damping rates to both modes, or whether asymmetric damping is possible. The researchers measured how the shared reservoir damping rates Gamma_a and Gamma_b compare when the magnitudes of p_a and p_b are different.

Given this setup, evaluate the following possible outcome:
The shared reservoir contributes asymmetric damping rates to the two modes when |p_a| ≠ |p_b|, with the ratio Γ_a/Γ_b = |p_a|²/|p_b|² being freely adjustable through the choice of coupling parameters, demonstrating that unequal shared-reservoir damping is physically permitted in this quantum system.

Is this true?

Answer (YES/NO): YES